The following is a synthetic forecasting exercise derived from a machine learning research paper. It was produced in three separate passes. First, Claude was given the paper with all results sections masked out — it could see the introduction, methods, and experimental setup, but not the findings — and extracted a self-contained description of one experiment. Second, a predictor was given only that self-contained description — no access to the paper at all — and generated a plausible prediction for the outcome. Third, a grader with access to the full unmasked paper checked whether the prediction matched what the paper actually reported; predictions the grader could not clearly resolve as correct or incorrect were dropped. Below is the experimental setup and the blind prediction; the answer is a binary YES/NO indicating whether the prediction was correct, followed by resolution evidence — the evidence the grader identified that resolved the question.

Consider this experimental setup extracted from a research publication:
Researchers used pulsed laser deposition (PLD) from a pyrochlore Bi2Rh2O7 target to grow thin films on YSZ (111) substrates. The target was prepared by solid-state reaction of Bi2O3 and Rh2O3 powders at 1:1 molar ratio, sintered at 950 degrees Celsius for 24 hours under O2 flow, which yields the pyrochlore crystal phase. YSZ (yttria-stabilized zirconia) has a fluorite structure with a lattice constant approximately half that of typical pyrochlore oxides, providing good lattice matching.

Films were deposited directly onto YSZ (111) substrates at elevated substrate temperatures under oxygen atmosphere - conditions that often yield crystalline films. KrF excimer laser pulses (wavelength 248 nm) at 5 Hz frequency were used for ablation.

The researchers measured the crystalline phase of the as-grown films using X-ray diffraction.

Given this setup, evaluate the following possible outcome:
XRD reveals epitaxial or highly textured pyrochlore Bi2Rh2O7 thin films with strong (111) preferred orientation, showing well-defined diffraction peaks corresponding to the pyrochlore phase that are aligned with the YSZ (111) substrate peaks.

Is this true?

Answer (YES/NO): NO